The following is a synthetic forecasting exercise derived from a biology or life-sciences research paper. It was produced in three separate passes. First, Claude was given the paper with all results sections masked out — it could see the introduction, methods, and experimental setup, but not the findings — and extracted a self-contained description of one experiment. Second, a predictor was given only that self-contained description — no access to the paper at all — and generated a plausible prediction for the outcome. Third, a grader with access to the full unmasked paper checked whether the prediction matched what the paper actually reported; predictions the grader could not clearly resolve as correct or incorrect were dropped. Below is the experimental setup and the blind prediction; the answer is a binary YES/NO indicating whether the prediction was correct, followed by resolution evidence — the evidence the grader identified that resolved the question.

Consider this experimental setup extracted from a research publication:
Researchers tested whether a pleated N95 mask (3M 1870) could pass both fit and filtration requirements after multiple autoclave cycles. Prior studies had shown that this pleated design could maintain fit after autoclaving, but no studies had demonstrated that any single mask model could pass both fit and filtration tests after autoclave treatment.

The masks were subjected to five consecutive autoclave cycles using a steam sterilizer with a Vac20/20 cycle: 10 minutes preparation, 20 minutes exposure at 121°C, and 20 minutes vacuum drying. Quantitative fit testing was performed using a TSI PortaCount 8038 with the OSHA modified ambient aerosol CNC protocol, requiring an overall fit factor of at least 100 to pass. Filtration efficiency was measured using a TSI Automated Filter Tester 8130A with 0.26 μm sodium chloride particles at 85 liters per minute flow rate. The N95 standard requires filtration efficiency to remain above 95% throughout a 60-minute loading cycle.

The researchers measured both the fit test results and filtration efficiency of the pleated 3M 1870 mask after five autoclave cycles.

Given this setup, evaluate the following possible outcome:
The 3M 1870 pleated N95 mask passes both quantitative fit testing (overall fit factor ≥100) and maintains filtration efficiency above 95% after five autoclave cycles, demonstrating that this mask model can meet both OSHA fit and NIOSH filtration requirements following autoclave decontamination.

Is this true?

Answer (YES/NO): NO